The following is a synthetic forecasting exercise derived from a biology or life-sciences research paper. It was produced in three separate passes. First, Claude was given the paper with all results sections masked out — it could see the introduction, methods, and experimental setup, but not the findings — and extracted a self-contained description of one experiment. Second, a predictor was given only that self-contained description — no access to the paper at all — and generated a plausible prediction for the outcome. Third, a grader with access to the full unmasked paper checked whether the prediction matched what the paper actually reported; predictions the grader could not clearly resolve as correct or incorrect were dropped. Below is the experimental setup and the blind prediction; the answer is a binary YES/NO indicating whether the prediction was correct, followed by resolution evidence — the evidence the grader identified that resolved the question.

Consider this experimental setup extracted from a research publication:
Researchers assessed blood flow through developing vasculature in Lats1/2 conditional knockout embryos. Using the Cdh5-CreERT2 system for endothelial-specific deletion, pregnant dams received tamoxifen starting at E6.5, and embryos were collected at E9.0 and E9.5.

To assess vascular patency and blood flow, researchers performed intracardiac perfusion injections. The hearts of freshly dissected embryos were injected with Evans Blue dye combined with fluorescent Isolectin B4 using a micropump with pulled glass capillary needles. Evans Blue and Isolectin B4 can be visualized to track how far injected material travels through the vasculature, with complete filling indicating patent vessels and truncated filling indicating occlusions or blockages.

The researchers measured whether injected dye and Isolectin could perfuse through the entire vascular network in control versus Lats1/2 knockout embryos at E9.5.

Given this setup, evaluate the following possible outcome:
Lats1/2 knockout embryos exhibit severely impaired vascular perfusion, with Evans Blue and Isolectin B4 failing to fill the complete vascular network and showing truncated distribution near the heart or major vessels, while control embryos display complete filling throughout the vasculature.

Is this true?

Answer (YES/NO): YES